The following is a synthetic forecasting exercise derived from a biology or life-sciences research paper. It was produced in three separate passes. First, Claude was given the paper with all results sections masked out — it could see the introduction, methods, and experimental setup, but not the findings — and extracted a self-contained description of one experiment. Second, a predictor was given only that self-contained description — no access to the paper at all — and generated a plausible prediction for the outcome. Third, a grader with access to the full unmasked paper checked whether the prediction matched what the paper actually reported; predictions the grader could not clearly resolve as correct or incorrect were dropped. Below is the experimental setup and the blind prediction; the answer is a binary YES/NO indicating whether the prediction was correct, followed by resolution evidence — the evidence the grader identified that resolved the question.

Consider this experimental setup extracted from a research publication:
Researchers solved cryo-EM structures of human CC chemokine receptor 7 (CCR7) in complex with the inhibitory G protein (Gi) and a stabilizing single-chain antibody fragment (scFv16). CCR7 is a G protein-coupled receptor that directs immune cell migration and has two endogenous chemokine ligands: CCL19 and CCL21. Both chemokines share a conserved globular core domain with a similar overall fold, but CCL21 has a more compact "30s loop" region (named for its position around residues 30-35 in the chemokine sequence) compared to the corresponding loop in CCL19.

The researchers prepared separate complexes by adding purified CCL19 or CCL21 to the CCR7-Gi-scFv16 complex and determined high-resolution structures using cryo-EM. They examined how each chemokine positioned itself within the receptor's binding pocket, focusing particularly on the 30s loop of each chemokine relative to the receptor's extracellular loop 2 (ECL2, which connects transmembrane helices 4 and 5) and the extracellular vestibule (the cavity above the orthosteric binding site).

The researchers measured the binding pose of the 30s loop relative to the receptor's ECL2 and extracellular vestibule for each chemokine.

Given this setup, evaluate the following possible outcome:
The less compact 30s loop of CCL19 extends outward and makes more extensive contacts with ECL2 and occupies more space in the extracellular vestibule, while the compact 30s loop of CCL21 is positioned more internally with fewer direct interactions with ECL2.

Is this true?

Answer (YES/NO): NO